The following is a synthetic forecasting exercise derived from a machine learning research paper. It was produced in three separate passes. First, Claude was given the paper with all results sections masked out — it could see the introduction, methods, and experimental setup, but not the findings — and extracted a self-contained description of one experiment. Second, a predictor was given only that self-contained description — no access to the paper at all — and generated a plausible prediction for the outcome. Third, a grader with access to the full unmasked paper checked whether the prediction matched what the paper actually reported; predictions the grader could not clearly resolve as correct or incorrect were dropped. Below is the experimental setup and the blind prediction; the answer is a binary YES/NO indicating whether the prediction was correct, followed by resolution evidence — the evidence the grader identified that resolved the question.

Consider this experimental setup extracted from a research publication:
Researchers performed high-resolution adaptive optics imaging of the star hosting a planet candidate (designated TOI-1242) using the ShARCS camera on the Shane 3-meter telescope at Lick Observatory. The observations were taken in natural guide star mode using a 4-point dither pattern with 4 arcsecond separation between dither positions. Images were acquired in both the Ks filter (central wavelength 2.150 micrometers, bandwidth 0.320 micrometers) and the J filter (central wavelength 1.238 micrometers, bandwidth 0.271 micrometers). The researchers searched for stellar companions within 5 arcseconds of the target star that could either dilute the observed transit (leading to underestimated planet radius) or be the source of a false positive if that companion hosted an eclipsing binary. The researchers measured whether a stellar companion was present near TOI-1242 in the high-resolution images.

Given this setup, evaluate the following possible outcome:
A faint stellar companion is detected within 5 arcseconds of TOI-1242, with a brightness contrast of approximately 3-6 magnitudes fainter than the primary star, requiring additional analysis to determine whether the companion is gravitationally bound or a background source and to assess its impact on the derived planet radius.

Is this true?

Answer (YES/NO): NO